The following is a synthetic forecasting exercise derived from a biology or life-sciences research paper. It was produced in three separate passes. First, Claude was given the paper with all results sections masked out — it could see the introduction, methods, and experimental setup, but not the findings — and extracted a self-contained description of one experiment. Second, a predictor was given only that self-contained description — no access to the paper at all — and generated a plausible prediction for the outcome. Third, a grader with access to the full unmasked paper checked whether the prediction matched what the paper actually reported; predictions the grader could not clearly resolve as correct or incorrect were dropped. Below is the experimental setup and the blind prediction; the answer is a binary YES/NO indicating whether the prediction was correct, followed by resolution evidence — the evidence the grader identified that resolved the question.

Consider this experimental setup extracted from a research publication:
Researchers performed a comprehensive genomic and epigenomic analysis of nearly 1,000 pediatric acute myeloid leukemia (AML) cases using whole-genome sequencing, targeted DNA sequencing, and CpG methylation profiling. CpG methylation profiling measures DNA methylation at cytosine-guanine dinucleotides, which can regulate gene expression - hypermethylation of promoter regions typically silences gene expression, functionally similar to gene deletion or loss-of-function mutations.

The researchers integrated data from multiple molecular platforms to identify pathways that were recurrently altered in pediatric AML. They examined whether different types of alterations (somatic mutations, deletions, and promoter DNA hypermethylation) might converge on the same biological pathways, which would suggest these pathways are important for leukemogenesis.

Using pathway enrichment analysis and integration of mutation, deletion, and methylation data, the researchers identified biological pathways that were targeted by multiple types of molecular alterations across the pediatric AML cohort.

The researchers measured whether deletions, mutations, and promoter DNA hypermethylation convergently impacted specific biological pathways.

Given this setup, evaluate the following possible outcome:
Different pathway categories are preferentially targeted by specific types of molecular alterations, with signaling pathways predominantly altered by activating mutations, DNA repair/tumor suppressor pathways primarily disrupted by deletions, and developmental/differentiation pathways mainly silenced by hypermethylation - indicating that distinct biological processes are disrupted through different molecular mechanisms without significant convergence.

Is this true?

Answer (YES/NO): NO